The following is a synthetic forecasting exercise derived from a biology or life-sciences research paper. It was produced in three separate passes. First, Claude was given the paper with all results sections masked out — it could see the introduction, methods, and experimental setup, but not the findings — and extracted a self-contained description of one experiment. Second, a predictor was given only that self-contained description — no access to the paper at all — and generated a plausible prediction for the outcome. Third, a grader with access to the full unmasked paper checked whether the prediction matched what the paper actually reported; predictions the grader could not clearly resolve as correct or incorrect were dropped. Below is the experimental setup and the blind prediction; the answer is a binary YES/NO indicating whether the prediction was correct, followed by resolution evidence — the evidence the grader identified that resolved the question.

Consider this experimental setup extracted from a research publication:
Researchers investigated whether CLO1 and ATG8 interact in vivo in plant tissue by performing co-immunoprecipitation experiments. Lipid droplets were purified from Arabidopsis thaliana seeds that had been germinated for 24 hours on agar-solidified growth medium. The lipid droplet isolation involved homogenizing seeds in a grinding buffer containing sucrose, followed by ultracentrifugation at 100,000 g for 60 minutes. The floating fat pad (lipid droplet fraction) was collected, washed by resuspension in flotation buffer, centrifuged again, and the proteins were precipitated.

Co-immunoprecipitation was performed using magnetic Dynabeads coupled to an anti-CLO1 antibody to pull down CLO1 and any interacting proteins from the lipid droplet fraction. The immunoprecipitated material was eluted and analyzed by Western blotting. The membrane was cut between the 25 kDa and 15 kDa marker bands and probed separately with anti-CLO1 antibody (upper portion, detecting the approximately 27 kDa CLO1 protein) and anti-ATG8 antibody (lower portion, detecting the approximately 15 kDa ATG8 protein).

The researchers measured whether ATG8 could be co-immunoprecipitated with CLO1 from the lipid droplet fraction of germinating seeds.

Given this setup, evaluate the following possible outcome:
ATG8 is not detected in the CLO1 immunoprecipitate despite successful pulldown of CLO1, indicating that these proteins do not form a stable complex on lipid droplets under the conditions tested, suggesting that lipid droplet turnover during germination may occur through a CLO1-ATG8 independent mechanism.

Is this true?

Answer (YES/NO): NO